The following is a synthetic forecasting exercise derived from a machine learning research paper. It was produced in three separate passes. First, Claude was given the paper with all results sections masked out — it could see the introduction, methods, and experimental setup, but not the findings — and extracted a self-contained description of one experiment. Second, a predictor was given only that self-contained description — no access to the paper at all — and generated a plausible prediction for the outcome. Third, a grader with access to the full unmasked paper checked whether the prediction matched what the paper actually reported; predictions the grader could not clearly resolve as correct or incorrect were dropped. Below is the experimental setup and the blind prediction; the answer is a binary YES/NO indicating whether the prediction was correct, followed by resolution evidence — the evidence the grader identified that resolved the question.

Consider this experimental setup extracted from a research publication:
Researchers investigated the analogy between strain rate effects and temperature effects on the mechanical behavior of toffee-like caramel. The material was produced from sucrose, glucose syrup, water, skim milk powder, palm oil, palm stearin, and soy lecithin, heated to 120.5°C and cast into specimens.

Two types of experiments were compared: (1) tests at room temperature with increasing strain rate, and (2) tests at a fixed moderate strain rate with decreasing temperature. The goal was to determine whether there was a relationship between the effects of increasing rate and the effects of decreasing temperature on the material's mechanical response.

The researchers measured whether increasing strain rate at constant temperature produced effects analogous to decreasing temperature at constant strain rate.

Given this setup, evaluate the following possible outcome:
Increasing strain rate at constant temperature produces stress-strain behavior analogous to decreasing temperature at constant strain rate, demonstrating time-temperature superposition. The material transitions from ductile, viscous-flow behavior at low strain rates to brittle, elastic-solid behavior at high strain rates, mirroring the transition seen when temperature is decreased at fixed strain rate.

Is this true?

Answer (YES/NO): YES